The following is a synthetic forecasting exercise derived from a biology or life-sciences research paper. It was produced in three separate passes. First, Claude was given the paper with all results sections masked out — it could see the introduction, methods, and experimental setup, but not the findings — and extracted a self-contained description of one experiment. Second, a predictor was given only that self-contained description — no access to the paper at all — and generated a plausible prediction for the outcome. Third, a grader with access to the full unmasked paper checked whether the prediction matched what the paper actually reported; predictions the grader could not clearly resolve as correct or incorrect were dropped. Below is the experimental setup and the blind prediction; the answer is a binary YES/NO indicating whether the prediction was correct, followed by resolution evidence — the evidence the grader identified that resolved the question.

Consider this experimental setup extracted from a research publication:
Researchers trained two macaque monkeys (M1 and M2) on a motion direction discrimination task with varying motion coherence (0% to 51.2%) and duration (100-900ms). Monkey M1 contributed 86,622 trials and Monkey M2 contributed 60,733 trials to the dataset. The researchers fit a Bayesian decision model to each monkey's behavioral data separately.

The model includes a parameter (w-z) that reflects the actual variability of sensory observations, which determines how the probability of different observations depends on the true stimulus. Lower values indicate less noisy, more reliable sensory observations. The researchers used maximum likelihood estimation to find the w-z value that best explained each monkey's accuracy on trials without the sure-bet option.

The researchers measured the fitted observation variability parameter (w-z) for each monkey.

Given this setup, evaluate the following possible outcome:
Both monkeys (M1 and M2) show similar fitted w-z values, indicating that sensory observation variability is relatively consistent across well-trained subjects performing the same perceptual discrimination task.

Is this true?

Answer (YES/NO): NO